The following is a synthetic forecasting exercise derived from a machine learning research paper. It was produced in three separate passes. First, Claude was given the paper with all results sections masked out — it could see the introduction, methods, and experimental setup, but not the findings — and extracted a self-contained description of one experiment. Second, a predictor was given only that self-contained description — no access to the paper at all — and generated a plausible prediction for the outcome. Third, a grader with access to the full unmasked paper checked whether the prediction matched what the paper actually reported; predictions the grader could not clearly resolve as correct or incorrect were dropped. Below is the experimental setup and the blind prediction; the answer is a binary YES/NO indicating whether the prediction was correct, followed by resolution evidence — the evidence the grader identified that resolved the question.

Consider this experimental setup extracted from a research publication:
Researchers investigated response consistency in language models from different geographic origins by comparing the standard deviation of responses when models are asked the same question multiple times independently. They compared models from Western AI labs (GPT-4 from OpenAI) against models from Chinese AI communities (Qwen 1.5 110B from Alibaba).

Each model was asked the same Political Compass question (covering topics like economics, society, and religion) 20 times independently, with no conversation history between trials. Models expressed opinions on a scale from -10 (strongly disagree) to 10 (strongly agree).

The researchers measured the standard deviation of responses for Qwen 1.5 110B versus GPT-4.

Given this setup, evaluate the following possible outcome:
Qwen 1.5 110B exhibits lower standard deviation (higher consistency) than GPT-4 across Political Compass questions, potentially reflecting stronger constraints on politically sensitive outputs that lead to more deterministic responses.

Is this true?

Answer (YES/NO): YES